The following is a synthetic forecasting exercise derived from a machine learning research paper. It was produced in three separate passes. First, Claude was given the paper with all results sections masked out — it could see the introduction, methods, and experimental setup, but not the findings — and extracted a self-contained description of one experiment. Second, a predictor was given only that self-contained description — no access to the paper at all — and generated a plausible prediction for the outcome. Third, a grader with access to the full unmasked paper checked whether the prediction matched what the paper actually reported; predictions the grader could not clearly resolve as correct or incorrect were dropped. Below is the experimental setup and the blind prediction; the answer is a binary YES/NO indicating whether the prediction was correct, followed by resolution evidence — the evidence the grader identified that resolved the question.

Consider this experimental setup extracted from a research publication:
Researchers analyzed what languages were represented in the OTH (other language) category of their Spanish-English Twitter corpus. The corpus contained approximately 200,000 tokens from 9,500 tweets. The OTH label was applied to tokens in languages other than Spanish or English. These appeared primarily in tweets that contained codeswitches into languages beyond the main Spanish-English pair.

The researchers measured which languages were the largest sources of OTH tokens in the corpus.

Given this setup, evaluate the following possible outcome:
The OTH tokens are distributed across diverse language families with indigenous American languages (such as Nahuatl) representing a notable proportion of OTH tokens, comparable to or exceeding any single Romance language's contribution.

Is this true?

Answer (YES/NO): NO